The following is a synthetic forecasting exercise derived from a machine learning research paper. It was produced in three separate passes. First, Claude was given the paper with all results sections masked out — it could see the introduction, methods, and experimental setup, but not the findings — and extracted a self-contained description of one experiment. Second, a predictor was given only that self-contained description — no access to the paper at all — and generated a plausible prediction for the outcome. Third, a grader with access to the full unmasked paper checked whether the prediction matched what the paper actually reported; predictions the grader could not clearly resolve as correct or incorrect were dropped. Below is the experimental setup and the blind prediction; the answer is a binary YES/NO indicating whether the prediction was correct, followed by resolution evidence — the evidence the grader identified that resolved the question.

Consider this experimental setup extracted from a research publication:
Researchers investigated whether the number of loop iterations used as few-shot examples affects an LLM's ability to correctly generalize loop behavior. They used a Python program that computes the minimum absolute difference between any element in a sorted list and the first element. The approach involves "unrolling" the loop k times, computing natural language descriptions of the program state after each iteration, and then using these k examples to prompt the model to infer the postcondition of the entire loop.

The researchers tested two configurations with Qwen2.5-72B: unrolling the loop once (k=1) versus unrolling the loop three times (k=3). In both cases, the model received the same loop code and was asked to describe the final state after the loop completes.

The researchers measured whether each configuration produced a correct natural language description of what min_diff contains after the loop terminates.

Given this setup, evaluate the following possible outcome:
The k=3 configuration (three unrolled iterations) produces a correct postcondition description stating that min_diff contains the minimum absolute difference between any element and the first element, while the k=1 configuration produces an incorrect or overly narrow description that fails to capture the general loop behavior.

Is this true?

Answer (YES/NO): YES